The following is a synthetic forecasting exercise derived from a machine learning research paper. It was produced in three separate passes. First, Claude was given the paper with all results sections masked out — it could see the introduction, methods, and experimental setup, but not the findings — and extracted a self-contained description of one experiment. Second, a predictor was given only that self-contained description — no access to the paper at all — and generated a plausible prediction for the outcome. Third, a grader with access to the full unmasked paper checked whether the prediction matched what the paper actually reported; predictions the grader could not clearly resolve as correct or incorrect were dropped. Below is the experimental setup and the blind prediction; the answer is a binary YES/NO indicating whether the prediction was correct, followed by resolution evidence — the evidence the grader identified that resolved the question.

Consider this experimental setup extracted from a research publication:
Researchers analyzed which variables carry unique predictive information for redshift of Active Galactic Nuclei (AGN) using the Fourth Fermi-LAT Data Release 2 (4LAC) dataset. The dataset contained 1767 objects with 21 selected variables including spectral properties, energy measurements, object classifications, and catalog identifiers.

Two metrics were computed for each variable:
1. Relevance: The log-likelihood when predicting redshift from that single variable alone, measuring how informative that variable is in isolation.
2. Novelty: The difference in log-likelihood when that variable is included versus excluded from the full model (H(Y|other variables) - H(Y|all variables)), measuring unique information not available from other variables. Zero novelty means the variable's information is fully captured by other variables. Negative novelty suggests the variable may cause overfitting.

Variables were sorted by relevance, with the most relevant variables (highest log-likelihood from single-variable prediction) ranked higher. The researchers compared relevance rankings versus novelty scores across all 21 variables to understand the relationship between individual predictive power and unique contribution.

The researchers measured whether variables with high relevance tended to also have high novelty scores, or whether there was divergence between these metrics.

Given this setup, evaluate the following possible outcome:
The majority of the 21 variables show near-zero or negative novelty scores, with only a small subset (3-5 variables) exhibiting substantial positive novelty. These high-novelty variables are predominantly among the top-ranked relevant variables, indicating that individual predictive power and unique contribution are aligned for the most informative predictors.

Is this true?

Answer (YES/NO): NO